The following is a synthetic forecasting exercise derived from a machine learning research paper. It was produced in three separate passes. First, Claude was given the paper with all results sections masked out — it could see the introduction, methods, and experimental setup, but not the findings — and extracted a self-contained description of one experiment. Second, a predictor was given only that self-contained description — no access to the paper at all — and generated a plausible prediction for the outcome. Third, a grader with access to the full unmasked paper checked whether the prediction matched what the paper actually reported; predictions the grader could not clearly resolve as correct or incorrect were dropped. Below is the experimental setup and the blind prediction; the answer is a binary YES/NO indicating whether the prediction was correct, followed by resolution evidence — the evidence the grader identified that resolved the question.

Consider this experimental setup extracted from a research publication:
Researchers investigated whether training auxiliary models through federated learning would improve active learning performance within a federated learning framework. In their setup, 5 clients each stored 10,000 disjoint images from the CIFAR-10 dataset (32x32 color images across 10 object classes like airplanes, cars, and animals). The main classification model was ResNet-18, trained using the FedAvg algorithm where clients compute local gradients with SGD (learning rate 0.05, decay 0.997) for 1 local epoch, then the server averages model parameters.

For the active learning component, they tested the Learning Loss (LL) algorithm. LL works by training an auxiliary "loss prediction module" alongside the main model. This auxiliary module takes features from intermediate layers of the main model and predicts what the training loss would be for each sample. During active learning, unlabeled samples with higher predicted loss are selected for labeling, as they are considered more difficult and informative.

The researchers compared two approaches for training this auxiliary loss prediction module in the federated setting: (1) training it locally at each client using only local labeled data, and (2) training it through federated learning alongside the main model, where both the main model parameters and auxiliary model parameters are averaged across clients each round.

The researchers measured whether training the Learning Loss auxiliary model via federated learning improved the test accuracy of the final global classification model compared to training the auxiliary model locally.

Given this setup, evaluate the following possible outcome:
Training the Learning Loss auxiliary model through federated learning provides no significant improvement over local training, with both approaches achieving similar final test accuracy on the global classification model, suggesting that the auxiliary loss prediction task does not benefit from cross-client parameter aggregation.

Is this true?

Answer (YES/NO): YES